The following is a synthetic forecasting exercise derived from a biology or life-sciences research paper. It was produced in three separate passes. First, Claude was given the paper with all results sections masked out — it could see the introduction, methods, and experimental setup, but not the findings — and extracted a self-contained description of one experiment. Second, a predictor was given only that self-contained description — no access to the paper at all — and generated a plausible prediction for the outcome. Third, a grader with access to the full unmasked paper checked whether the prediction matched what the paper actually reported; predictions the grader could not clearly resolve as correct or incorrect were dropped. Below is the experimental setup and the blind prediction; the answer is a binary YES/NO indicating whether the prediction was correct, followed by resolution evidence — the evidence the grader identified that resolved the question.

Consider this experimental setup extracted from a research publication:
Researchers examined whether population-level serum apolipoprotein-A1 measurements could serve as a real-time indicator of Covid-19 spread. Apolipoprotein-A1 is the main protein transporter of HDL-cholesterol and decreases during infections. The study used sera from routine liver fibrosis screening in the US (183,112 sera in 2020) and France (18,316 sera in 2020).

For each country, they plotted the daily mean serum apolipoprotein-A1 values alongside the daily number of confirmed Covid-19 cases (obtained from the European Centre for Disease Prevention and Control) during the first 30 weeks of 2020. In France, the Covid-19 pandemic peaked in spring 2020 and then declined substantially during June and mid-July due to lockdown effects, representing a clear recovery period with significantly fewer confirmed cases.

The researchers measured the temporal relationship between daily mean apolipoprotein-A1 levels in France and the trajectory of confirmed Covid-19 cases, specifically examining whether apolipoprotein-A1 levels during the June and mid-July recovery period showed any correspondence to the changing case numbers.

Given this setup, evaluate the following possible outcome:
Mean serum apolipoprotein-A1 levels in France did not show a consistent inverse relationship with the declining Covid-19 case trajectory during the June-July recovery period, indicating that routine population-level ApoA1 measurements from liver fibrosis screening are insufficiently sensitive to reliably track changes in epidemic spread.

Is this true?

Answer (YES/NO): NO